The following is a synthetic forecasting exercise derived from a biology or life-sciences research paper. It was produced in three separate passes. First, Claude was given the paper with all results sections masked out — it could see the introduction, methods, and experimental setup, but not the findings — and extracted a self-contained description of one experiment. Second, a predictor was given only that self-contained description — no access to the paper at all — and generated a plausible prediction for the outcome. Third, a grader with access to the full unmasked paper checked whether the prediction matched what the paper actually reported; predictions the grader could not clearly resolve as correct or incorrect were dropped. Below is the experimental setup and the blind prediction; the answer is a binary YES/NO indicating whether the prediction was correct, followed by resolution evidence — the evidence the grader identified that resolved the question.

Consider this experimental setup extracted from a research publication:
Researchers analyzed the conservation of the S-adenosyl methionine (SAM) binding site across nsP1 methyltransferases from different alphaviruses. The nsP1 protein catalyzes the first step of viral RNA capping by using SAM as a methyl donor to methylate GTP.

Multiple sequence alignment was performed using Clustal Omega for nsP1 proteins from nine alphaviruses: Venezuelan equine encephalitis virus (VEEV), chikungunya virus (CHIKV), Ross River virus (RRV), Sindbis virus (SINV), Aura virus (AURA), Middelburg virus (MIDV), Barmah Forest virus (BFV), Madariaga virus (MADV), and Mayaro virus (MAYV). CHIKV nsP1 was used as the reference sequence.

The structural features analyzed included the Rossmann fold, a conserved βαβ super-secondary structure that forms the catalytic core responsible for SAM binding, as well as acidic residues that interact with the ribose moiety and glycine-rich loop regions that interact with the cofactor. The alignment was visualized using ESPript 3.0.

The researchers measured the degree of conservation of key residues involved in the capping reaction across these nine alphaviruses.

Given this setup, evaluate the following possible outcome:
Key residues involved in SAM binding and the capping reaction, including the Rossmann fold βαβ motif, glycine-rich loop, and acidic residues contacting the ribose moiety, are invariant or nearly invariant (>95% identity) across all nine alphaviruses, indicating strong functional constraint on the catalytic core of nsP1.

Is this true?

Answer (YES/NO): NO